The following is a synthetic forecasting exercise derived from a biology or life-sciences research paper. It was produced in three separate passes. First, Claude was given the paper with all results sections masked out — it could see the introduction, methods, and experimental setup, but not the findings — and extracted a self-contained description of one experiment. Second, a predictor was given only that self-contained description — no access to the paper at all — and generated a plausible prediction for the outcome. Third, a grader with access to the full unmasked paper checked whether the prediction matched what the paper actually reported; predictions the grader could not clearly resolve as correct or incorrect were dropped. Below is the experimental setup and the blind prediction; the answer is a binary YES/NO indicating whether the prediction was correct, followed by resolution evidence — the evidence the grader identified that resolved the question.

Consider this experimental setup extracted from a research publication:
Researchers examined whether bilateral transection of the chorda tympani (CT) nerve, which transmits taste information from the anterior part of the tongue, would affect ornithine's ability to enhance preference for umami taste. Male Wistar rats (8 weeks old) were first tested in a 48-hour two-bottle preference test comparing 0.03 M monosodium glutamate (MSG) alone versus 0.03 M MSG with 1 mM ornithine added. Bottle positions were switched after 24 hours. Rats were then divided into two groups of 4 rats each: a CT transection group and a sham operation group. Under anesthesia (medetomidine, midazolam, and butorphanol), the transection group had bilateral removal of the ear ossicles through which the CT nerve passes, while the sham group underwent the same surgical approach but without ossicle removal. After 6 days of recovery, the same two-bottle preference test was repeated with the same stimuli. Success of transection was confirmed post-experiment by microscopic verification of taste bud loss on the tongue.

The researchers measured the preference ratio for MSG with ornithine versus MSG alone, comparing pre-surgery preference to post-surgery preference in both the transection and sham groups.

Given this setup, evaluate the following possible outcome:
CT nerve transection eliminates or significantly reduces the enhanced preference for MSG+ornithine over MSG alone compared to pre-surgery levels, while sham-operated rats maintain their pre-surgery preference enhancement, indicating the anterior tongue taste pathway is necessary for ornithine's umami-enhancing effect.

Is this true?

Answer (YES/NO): YES